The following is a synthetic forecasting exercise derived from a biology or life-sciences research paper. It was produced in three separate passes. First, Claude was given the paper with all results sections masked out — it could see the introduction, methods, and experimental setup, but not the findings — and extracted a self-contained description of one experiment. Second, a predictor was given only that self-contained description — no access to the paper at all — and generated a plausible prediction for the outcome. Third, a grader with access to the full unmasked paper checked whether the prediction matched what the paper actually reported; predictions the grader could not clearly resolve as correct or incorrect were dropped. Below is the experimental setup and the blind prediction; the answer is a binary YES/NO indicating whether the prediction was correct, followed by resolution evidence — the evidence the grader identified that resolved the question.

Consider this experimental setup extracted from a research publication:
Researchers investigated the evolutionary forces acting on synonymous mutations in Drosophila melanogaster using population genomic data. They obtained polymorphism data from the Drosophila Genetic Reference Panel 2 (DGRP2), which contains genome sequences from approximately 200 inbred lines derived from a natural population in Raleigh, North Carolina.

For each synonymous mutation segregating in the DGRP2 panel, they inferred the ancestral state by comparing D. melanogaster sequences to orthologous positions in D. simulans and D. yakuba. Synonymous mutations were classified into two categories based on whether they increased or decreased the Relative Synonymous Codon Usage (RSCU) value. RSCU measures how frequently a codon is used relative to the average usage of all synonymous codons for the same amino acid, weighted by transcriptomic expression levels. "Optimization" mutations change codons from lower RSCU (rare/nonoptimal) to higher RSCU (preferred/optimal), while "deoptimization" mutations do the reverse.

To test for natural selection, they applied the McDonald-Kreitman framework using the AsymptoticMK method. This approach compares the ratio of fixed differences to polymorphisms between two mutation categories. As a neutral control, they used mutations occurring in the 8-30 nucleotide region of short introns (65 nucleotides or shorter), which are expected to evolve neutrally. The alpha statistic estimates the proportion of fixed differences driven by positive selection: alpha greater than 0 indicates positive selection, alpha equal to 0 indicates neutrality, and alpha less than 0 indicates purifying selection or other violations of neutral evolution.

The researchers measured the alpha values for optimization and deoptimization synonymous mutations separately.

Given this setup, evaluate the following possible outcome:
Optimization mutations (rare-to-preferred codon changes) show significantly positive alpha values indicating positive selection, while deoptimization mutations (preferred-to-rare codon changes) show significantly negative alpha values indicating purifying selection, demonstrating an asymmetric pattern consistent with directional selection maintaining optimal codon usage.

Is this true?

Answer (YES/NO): NO